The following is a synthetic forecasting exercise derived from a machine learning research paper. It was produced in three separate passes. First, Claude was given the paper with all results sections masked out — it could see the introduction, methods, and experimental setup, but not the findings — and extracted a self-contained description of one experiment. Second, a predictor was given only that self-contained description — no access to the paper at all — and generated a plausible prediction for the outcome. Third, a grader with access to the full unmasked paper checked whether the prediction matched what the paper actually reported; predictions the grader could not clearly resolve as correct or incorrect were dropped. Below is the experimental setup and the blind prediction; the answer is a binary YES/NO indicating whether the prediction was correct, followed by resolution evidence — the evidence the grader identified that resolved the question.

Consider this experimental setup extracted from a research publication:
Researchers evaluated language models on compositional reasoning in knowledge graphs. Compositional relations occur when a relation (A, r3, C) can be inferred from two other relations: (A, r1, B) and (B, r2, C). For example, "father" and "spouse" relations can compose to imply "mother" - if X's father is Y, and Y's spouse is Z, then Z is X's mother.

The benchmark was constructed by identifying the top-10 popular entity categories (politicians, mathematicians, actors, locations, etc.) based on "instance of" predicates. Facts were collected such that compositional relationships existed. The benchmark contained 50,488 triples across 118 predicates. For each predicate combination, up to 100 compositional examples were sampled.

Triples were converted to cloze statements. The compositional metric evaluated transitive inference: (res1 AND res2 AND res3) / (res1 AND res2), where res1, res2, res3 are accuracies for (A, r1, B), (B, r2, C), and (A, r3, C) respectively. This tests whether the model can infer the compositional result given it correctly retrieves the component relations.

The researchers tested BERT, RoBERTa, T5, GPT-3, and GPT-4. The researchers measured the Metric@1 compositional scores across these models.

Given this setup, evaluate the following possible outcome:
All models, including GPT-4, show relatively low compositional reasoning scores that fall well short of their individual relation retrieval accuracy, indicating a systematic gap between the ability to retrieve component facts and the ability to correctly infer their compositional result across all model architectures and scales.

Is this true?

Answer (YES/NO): YES